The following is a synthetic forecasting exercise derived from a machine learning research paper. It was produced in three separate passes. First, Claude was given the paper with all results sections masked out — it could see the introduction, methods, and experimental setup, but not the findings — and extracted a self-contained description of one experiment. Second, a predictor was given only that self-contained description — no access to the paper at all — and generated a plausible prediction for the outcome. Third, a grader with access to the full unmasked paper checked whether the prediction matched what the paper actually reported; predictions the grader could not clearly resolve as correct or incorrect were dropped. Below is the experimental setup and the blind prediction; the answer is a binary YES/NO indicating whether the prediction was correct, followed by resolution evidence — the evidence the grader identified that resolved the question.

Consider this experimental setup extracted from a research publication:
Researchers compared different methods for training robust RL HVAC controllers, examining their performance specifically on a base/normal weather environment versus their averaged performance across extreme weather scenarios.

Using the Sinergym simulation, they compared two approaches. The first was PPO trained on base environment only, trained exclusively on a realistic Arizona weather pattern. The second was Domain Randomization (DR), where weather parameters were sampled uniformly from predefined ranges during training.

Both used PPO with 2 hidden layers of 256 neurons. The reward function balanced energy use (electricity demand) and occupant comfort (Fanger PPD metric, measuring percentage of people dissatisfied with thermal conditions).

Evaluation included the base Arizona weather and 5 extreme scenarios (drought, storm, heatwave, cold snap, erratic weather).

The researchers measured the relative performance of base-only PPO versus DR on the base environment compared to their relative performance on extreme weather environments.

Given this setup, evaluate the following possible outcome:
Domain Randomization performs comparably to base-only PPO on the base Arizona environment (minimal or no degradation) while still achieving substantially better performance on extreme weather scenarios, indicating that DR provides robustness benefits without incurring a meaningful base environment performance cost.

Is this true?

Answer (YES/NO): NO